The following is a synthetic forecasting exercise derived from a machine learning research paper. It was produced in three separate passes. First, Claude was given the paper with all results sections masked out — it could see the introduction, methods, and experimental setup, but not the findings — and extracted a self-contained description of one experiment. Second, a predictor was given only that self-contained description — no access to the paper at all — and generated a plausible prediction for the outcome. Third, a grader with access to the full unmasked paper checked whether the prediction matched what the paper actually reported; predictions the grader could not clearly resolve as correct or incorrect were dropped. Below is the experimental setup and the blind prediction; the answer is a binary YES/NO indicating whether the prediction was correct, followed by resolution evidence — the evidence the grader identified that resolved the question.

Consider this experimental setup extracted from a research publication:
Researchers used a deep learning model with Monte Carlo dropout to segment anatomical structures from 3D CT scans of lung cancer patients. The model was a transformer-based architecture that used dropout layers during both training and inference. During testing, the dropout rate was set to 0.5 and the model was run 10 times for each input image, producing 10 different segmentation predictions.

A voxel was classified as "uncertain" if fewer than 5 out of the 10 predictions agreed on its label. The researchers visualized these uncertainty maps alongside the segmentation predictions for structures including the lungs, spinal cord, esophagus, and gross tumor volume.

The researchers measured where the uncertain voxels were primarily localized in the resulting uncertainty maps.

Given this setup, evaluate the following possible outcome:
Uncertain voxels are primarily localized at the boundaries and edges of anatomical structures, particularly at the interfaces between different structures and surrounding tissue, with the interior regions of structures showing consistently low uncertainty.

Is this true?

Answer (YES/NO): YES